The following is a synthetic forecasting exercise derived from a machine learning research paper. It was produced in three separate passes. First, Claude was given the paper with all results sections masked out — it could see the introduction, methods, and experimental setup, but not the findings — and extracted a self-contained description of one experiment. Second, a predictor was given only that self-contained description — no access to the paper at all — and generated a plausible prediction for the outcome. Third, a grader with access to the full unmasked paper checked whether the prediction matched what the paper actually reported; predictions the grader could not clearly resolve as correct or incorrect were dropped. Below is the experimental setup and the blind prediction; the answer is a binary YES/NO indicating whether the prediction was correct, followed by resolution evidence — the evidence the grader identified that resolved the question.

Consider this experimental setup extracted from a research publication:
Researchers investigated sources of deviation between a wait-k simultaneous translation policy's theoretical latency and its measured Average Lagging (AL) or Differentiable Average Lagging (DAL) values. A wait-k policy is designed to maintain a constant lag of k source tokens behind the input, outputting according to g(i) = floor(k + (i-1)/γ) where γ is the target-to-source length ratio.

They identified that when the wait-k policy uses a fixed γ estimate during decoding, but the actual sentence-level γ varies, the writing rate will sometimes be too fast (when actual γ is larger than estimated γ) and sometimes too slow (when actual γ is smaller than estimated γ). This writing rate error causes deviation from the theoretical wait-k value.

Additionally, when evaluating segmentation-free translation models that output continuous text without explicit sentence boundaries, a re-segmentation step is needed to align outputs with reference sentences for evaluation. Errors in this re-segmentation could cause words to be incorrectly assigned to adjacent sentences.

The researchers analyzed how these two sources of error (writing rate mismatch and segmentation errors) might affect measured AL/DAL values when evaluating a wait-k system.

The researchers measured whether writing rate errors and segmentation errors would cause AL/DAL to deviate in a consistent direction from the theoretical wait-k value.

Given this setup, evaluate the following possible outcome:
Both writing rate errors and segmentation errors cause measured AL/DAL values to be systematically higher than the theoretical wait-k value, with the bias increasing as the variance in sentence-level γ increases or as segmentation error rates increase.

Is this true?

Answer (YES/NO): NO